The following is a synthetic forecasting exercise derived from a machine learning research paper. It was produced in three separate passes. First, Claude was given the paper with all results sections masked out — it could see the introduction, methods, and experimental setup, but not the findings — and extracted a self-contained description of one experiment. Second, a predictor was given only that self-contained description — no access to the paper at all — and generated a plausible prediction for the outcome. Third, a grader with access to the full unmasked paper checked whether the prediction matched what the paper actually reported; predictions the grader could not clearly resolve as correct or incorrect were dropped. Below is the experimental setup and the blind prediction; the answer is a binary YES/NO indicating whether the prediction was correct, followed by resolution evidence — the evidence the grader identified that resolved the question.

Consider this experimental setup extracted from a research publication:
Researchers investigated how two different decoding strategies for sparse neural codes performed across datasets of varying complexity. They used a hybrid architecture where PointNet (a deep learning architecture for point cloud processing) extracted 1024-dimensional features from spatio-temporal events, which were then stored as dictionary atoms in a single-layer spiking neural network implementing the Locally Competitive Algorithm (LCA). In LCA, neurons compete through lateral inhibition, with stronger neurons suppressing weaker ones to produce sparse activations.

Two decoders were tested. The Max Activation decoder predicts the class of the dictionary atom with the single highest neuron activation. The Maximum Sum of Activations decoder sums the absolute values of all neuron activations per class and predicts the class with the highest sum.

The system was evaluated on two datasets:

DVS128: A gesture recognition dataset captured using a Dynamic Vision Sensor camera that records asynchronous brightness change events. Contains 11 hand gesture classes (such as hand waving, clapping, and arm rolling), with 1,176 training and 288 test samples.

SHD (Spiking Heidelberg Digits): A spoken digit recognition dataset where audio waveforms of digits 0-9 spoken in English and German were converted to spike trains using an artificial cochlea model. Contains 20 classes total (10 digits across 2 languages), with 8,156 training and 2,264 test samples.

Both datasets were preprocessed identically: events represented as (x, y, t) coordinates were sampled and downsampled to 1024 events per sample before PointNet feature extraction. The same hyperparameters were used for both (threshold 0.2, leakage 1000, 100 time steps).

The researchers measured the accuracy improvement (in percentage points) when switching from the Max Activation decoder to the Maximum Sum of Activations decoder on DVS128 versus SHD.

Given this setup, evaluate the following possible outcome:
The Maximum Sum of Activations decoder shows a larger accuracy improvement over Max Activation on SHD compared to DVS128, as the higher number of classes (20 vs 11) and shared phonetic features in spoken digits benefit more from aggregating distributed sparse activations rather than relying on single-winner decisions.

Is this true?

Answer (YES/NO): NO